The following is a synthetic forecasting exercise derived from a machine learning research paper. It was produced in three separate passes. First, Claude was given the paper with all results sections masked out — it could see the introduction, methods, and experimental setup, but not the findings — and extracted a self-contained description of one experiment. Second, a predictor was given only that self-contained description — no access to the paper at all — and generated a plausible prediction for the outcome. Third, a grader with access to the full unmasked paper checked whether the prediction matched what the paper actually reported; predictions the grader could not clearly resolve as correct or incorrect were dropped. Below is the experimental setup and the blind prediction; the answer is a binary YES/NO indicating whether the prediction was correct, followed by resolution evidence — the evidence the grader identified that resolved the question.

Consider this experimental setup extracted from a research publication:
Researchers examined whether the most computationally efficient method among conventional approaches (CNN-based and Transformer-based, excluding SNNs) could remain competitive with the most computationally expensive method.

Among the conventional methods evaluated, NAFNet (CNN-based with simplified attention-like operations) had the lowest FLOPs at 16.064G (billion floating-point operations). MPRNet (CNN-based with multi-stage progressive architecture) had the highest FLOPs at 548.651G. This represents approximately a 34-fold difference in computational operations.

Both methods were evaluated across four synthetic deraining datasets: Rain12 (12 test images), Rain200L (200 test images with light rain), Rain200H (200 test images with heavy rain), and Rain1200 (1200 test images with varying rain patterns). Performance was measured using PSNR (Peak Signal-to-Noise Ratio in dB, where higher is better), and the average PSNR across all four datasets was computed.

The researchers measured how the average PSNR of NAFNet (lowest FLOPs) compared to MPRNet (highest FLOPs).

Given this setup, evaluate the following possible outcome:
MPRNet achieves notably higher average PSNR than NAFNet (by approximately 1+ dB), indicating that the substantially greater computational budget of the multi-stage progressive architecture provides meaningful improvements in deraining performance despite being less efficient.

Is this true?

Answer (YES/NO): NO